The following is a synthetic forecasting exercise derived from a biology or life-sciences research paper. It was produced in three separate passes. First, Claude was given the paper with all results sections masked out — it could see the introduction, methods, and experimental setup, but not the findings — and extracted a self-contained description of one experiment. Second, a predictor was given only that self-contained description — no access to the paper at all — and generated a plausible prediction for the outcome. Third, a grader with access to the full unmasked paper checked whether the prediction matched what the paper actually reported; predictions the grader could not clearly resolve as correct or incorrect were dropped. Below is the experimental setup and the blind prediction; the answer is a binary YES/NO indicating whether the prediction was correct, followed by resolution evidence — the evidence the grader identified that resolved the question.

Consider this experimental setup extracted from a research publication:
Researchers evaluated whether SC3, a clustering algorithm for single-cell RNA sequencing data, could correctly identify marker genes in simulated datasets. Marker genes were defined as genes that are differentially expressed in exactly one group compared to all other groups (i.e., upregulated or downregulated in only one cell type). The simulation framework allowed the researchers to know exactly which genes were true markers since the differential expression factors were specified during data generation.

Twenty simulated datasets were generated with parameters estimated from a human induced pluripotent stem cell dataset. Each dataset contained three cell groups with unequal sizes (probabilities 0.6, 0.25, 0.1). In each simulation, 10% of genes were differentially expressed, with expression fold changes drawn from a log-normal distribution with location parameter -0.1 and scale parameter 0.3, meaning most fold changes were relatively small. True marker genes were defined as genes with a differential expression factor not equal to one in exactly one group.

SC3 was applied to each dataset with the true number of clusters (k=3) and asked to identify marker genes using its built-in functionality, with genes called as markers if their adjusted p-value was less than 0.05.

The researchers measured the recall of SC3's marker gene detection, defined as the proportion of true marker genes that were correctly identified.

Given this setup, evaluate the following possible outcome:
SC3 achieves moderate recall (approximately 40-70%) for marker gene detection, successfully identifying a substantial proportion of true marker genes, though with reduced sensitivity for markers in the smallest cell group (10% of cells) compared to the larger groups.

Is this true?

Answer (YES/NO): NO